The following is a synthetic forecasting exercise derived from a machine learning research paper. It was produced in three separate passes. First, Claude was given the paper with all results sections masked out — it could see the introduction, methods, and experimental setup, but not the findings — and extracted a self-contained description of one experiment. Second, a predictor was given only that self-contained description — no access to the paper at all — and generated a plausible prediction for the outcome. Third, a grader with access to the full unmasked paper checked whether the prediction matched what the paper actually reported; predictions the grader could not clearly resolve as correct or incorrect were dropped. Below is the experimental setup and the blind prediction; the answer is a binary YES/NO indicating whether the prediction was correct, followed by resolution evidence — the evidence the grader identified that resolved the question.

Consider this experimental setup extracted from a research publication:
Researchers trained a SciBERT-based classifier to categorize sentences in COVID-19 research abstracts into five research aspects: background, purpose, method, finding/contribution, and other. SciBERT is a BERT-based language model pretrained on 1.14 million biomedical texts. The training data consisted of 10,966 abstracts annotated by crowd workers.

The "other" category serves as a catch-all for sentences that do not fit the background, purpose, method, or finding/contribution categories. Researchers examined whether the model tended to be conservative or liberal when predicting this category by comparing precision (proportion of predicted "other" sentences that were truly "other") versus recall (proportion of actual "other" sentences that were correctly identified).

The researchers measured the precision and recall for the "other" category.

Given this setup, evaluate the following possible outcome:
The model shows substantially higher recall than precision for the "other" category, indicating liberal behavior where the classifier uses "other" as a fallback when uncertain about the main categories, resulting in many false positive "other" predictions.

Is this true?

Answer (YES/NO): YES